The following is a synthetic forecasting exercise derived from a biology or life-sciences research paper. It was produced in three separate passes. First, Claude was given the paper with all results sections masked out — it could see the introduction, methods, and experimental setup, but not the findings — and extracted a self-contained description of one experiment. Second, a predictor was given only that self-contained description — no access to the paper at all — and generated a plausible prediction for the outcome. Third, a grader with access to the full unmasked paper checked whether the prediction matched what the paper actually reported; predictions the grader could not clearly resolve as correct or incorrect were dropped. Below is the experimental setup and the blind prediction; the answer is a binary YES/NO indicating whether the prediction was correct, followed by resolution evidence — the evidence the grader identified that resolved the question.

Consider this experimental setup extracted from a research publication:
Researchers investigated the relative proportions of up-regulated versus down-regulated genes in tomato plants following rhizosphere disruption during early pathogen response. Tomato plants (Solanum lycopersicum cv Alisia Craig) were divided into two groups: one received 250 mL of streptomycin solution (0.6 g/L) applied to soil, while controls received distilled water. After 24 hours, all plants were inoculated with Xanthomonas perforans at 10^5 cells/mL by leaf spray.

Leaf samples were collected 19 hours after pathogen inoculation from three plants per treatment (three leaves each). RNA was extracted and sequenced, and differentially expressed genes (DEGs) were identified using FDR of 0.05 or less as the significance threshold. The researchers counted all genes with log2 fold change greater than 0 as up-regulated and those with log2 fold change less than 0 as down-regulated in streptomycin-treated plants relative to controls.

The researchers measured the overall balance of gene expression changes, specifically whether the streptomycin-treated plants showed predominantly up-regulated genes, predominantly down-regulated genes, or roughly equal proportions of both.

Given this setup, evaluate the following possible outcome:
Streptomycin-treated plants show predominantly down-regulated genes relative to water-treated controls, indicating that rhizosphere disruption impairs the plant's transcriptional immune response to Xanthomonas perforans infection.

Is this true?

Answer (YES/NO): NO